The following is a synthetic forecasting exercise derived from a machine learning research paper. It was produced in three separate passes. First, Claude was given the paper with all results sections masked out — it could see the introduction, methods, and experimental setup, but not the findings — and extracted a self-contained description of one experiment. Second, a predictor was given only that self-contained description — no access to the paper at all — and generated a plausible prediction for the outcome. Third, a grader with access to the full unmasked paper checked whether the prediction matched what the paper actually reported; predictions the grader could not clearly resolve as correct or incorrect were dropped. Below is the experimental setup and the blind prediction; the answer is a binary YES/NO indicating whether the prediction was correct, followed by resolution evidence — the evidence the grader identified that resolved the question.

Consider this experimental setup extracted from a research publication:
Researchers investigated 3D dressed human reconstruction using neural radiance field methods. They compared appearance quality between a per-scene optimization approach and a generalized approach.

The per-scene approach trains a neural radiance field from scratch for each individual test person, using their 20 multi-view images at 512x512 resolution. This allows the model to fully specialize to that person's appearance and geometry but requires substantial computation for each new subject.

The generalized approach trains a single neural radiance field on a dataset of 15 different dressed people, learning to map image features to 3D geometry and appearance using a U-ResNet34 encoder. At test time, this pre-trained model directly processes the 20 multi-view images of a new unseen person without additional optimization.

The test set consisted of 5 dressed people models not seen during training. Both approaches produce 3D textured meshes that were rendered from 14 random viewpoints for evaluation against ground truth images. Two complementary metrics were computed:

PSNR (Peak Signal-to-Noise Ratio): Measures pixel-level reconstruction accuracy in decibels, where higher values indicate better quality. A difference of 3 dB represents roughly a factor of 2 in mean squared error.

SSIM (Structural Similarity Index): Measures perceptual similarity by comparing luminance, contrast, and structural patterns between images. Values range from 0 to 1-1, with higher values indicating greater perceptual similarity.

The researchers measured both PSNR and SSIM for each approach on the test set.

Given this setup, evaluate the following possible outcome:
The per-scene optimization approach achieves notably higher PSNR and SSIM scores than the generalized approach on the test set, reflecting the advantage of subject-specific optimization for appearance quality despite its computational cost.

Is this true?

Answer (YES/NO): NO